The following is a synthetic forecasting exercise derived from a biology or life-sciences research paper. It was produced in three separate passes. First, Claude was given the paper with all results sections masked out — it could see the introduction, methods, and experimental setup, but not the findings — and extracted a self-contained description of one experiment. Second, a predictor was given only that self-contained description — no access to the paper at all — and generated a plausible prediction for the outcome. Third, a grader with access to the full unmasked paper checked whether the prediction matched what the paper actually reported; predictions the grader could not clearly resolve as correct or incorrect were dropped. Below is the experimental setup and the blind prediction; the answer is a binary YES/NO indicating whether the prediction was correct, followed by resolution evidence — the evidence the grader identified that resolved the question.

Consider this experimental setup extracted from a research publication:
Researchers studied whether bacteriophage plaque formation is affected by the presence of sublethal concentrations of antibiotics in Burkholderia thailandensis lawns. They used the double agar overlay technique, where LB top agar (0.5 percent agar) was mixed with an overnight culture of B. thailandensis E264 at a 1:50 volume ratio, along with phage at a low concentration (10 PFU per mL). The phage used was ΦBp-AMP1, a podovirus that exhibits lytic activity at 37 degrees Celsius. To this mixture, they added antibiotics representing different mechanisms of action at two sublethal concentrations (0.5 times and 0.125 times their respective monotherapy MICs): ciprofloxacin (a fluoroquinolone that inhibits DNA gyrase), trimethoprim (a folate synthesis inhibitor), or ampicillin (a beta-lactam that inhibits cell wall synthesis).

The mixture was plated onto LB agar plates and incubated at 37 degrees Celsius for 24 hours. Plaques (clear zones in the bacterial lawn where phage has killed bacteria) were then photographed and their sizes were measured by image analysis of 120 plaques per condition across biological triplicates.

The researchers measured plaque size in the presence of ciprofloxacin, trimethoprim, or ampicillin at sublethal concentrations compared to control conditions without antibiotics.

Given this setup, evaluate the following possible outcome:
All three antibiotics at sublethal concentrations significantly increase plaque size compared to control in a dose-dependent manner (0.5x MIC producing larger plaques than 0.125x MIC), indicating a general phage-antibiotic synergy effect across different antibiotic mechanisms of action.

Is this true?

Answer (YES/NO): NO